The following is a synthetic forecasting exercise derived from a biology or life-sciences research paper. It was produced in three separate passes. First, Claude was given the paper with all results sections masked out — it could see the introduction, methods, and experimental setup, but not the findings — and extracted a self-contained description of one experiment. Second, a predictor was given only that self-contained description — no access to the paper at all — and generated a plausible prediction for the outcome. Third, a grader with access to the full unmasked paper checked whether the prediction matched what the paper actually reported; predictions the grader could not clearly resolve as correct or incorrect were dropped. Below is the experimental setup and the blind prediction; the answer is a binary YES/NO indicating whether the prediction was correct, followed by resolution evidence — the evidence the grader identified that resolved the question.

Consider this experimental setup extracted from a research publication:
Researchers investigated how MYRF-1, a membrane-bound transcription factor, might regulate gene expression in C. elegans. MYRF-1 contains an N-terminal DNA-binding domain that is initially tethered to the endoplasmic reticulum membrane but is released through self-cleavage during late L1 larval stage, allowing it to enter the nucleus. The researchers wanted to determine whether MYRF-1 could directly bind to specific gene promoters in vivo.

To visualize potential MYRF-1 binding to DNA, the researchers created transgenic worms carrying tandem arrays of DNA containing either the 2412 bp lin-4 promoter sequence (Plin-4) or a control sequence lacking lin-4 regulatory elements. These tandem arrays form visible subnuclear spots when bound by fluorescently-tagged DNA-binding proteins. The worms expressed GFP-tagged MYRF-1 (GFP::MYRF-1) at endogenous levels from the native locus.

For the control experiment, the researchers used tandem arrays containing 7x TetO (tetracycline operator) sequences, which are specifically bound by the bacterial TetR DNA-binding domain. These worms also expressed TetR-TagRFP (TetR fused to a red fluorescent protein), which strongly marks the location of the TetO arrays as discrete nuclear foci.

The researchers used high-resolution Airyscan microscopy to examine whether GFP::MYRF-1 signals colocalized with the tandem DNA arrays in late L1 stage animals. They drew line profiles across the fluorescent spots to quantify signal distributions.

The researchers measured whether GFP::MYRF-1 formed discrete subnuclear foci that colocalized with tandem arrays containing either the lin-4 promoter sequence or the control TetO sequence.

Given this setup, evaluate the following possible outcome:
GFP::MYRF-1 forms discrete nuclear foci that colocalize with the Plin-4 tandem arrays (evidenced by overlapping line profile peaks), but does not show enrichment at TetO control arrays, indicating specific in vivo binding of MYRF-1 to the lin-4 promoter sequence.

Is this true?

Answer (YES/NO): YES